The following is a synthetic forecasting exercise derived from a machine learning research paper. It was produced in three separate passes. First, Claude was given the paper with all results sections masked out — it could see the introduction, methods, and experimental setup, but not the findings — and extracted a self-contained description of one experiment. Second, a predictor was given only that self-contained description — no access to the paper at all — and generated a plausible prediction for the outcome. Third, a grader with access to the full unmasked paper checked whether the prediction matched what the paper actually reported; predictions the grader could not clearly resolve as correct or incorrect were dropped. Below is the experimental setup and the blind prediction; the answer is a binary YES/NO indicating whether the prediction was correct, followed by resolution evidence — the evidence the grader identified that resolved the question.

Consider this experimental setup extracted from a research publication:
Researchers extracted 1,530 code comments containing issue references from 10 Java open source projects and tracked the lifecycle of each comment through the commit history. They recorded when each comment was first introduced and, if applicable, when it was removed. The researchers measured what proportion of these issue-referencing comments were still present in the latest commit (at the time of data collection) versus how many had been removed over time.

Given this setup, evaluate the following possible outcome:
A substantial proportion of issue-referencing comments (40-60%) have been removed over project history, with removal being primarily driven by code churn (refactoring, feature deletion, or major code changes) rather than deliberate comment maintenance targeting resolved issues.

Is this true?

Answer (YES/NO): NO